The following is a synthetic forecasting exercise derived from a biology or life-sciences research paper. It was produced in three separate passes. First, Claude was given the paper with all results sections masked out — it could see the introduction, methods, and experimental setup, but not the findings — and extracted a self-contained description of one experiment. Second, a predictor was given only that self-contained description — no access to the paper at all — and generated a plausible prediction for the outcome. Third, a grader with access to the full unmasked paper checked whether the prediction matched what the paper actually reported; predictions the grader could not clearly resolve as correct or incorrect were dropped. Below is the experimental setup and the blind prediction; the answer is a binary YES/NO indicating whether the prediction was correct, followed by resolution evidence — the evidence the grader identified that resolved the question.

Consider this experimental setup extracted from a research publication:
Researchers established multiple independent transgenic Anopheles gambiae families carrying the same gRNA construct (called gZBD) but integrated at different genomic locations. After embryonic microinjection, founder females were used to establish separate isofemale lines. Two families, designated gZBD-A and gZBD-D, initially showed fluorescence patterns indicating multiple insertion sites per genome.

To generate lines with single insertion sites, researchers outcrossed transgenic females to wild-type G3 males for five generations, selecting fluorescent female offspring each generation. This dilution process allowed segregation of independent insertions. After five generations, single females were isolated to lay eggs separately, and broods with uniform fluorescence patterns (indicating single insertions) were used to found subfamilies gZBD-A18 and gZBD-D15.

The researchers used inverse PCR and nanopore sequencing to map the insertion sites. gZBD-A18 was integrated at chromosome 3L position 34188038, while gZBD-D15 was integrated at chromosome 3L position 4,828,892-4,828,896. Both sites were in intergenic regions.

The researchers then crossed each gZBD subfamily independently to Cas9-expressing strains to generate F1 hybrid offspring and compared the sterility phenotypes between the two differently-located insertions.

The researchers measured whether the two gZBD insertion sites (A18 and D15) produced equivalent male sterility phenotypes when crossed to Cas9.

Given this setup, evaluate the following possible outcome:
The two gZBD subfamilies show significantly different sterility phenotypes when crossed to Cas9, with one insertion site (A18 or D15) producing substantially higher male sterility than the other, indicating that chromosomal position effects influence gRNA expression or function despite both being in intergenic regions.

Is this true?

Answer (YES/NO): YES